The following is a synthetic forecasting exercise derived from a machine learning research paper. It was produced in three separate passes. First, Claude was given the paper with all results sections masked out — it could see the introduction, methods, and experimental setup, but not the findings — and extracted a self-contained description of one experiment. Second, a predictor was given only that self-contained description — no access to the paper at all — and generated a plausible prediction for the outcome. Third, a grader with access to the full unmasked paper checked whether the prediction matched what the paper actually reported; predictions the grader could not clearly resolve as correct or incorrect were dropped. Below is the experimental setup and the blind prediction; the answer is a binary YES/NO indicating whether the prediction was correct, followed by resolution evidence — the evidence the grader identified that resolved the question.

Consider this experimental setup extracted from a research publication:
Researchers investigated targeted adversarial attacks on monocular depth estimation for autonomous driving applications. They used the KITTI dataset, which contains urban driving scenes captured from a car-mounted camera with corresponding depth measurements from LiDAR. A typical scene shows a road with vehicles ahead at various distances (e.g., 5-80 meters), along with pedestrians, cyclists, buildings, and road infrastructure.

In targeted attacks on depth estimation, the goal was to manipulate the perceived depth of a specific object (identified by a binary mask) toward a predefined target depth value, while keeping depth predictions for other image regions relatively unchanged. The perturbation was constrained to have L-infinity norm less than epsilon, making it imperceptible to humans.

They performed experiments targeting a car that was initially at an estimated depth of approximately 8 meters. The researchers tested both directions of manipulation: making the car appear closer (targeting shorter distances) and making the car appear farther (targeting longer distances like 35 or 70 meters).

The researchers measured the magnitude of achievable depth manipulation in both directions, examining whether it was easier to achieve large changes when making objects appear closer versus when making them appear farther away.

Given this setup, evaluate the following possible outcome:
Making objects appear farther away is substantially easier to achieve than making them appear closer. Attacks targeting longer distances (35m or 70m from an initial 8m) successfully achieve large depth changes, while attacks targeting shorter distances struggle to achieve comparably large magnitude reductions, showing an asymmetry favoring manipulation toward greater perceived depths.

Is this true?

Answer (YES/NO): YES